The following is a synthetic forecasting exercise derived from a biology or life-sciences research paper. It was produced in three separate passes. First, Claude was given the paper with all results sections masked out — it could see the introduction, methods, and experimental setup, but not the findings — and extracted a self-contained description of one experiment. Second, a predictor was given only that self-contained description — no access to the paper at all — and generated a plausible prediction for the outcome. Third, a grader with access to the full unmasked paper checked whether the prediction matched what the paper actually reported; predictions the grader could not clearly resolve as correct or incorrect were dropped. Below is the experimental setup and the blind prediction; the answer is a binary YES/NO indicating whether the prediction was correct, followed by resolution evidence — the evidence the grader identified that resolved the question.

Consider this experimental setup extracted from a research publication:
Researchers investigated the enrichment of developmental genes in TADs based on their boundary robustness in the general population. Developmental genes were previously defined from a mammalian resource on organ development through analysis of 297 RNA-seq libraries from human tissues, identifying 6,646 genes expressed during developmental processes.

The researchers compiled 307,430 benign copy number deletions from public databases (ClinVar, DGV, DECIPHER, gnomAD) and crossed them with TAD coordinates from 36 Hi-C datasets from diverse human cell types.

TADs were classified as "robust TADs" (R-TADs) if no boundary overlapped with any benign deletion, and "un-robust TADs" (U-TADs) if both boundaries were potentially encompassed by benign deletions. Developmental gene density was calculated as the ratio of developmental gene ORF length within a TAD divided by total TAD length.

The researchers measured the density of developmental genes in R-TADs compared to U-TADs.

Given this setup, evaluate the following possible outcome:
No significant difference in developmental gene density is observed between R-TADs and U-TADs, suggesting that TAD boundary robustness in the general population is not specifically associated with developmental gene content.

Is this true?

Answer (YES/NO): NO